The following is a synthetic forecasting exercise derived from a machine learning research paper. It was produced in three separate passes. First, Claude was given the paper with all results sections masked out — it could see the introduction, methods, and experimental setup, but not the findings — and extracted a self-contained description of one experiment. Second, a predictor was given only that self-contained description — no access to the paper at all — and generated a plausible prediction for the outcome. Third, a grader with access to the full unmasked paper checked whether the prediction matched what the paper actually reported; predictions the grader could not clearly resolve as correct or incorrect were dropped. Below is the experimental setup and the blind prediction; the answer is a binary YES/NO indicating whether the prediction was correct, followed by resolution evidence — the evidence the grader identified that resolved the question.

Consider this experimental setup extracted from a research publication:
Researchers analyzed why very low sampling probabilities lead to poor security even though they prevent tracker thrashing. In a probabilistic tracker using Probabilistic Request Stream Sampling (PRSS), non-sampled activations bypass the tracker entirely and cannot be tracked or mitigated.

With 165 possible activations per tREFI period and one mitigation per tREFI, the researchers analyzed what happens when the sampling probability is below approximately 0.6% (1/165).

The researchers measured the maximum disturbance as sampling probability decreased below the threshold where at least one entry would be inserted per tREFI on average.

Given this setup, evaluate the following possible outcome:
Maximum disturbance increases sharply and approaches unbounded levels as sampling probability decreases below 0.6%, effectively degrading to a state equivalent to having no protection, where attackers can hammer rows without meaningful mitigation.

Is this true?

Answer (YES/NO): NO